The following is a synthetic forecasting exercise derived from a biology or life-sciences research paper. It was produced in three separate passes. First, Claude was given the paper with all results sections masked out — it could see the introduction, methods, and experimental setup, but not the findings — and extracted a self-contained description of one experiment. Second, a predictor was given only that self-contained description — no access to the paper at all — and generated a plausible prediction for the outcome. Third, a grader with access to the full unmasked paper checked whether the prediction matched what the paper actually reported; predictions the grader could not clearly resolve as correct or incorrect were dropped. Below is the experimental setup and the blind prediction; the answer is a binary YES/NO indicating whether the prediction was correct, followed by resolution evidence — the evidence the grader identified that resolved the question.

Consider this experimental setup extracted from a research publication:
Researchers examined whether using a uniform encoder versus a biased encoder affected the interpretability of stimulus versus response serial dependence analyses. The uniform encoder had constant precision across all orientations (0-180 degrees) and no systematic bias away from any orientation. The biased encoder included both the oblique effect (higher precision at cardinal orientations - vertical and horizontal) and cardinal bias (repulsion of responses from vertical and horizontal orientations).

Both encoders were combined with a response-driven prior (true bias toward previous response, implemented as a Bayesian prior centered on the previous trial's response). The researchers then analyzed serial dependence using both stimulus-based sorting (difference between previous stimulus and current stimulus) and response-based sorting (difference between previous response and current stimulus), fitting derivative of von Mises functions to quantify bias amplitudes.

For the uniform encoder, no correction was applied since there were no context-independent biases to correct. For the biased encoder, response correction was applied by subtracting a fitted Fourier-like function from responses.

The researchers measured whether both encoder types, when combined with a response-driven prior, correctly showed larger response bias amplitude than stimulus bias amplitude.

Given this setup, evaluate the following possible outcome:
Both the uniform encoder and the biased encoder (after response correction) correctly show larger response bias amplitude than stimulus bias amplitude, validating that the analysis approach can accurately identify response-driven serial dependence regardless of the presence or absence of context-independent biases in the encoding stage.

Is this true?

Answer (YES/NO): YES